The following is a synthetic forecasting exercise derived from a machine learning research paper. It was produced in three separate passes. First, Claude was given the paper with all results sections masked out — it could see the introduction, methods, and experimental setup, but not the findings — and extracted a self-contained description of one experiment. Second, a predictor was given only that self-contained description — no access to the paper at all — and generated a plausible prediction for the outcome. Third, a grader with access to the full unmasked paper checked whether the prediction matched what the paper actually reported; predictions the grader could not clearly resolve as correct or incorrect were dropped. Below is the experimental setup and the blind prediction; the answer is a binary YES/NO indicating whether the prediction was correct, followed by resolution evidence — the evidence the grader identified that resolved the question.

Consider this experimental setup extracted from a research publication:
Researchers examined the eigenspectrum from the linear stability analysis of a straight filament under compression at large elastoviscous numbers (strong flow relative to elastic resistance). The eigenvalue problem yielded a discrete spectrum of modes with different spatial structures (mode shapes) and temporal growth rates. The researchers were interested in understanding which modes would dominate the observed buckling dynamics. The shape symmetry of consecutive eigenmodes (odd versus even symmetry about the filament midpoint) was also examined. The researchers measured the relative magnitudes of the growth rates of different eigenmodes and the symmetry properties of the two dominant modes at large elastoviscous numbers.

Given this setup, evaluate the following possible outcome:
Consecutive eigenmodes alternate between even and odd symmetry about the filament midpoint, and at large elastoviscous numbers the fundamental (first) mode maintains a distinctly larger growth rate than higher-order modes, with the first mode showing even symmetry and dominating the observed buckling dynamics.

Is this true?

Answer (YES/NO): NO